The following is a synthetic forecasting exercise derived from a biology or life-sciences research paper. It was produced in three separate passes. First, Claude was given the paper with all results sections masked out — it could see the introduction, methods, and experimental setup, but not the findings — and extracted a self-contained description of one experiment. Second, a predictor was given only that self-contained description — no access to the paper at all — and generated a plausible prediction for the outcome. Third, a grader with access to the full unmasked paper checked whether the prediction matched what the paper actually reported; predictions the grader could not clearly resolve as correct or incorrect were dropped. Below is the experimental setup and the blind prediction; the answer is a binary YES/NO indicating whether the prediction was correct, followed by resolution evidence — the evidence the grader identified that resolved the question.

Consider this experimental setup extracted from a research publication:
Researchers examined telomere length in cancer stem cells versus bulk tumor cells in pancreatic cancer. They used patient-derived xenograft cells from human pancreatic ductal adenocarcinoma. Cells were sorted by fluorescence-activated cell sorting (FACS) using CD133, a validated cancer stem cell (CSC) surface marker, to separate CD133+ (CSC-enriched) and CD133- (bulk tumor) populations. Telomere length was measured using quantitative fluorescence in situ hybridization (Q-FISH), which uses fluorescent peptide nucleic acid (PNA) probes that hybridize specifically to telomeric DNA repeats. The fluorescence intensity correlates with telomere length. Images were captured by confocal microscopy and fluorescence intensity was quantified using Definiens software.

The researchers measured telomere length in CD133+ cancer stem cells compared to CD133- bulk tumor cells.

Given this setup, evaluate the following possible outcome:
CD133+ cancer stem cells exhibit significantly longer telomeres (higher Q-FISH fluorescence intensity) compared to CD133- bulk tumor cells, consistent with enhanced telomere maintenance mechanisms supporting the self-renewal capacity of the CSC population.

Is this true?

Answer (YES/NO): YES